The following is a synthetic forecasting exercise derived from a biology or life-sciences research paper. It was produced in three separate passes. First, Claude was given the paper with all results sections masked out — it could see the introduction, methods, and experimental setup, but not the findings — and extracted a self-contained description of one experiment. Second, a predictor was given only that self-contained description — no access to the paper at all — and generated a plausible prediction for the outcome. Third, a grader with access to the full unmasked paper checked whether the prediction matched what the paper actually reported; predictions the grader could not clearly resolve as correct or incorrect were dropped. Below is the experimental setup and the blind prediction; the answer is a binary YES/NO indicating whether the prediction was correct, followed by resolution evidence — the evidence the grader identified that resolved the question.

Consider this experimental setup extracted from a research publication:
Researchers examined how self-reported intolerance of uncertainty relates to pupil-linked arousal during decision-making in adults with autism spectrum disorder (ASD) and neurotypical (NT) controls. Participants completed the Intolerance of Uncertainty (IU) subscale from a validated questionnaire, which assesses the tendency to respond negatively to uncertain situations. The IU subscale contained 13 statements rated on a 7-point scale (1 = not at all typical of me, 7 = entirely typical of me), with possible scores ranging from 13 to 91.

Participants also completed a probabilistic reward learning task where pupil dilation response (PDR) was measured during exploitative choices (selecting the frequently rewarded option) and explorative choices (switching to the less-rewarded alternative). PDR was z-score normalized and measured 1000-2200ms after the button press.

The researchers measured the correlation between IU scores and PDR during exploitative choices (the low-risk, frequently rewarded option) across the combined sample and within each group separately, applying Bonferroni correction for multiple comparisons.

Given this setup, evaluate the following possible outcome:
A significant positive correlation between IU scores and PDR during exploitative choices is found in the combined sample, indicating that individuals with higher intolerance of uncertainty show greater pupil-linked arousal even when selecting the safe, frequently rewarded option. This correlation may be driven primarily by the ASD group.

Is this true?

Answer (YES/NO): NO